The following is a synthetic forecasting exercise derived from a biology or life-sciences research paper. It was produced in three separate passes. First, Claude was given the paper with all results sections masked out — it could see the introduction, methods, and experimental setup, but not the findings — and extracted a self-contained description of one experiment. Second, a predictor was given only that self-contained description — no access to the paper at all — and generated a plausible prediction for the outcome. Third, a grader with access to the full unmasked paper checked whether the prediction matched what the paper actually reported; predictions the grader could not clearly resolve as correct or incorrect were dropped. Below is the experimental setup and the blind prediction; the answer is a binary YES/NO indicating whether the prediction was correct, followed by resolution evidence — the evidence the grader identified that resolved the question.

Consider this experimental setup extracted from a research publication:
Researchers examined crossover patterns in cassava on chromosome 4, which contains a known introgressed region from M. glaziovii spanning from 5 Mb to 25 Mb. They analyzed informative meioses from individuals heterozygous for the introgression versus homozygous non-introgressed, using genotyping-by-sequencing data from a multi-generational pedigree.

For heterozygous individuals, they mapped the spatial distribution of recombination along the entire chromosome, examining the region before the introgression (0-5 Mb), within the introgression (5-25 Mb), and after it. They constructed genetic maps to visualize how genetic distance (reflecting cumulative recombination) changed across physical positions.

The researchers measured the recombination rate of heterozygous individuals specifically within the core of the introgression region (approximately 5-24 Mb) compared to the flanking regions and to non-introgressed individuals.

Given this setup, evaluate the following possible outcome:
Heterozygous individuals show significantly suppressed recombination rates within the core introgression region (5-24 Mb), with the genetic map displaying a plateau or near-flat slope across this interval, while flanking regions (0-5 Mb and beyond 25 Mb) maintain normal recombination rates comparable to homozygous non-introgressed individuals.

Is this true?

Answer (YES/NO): NO